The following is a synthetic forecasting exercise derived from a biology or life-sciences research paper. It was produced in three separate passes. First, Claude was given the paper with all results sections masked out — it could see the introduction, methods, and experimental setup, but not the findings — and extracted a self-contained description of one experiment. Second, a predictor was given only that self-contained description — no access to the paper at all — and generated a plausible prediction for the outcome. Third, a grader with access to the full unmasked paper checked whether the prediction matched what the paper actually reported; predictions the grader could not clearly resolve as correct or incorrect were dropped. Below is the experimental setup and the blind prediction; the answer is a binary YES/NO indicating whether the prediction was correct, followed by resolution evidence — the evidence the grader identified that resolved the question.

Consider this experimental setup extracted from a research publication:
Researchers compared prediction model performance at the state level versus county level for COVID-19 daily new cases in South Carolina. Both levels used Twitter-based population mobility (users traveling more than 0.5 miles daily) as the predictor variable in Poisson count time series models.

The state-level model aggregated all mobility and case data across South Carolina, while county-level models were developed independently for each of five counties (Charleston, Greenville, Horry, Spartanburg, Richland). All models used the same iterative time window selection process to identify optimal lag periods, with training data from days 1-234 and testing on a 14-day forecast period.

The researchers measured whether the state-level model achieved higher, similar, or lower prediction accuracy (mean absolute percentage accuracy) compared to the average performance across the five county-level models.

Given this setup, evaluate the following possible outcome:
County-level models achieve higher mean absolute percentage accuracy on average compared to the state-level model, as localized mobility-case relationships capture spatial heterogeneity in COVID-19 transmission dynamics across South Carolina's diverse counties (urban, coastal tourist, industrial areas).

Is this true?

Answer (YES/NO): NO